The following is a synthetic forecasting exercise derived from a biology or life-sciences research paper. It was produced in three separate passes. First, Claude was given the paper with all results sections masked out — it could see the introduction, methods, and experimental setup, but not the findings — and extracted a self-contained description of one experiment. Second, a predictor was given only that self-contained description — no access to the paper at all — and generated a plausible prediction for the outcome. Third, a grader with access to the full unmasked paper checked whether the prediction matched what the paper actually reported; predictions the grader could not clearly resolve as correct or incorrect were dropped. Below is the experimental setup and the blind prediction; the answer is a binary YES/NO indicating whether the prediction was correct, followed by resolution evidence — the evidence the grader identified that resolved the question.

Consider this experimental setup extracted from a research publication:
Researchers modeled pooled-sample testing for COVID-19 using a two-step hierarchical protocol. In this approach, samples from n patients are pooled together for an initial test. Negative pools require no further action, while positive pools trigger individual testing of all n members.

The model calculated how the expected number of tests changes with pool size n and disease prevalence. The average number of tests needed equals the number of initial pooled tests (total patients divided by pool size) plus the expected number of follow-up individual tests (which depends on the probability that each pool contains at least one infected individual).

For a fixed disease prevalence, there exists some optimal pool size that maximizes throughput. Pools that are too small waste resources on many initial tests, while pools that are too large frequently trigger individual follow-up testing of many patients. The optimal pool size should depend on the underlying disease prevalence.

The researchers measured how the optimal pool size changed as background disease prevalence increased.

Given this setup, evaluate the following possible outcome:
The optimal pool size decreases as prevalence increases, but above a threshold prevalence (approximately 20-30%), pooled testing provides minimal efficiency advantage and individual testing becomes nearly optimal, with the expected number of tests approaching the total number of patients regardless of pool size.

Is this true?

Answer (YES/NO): YES